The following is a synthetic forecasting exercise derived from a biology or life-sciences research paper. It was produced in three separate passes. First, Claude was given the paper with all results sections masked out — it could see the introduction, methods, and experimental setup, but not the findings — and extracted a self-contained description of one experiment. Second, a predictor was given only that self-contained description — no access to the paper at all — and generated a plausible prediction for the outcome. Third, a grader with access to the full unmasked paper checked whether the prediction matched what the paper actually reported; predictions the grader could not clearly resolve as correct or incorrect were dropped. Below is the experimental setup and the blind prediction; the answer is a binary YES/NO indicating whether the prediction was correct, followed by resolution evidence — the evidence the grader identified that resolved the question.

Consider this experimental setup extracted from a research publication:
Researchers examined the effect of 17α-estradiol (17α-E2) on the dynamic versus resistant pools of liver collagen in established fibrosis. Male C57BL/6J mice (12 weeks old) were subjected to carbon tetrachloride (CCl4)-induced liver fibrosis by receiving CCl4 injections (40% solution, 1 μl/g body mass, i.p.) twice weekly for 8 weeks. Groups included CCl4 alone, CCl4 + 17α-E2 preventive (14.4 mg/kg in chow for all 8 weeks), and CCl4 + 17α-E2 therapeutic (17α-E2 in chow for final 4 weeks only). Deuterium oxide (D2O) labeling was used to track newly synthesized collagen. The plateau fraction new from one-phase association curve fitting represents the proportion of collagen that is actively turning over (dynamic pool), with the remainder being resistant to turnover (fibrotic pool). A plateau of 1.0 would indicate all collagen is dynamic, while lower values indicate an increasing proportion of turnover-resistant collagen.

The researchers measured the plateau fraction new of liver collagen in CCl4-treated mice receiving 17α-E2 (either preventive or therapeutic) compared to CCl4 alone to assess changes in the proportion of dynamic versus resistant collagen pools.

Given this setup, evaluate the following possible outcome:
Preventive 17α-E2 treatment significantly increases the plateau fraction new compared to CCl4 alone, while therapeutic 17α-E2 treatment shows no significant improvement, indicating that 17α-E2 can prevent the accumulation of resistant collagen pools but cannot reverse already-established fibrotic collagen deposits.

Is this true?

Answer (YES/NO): NO